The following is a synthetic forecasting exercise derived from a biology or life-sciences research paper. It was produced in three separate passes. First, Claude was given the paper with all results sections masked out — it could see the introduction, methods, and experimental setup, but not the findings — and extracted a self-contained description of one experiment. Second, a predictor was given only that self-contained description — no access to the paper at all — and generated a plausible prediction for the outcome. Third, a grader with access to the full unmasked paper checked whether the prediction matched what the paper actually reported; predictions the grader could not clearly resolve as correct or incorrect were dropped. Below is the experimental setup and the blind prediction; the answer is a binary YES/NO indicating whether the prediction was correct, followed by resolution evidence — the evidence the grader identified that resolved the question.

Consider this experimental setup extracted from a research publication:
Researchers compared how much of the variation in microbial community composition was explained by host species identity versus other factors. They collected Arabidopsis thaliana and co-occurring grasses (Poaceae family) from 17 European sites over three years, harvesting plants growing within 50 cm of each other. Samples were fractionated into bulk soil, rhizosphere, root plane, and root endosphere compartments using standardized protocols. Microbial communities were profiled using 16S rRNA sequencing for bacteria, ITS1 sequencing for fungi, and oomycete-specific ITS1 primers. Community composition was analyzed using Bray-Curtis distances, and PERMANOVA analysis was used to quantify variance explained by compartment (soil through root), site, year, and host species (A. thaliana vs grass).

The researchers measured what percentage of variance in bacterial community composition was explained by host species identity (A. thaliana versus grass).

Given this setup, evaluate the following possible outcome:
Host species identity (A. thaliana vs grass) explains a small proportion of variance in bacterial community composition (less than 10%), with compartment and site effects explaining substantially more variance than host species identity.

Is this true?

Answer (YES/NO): YES